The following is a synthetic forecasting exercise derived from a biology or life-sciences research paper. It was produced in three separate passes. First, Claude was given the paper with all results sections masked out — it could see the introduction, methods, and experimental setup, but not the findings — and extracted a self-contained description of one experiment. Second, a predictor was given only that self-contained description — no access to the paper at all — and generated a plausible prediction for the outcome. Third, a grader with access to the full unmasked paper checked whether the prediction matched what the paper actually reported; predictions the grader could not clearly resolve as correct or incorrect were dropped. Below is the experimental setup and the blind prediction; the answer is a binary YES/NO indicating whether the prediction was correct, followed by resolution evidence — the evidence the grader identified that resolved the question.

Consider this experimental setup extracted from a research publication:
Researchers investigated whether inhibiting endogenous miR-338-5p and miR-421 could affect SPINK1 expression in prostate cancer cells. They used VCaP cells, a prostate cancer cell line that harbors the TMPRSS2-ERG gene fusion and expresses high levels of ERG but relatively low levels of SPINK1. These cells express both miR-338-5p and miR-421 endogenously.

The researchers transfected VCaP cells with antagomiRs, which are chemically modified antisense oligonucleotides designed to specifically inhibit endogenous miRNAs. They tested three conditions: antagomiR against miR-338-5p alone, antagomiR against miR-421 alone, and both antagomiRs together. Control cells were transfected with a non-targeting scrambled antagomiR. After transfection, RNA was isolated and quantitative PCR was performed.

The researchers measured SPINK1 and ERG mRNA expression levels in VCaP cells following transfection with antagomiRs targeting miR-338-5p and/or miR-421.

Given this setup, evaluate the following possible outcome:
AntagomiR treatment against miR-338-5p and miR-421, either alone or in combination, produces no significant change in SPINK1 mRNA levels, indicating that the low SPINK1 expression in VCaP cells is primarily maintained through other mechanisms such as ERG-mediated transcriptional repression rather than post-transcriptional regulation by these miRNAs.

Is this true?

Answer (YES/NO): NO